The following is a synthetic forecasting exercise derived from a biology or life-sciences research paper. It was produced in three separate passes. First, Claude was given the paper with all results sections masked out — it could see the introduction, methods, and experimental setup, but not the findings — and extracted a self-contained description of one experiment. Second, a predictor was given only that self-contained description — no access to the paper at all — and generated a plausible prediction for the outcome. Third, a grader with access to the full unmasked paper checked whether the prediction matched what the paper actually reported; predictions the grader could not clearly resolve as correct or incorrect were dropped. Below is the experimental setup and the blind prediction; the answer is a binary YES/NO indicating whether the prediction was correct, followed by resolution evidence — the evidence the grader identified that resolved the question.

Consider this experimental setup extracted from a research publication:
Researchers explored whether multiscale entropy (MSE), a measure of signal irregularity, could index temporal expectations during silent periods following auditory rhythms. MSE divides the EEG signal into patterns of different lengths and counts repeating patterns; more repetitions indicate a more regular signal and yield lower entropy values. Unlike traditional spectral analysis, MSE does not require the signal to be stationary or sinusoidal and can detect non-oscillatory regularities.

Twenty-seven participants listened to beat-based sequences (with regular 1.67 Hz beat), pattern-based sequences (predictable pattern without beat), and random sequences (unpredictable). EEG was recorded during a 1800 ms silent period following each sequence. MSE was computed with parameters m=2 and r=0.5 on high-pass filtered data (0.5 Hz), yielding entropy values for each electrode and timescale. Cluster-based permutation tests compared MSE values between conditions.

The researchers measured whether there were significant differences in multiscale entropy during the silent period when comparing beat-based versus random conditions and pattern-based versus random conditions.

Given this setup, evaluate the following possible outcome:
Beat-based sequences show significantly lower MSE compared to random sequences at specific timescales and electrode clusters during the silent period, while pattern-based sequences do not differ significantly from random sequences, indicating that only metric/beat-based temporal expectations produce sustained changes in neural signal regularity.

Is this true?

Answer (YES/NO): NO